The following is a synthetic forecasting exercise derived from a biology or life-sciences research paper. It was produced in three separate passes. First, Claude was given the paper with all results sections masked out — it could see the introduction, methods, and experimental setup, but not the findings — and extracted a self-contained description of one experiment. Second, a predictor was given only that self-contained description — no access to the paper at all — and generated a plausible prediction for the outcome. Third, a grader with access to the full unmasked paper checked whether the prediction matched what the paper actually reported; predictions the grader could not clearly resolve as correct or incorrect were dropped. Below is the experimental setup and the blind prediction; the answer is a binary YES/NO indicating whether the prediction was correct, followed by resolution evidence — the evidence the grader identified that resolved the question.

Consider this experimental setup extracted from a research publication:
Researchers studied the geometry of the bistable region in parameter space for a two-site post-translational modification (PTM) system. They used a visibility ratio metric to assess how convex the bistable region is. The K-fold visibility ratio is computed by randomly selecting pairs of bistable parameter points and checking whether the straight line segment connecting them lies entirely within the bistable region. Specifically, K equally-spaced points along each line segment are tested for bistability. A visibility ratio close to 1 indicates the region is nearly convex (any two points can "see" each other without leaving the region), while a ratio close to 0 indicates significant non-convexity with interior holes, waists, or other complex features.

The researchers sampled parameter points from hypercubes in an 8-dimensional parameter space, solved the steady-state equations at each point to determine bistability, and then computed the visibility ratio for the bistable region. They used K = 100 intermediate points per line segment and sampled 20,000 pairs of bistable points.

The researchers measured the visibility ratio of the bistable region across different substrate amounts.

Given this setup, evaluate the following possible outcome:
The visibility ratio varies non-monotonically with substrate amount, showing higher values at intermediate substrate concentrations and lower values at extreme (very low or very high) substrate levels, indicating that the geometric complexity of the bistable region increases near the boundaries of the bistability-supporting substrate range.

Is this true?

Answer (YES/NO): NO